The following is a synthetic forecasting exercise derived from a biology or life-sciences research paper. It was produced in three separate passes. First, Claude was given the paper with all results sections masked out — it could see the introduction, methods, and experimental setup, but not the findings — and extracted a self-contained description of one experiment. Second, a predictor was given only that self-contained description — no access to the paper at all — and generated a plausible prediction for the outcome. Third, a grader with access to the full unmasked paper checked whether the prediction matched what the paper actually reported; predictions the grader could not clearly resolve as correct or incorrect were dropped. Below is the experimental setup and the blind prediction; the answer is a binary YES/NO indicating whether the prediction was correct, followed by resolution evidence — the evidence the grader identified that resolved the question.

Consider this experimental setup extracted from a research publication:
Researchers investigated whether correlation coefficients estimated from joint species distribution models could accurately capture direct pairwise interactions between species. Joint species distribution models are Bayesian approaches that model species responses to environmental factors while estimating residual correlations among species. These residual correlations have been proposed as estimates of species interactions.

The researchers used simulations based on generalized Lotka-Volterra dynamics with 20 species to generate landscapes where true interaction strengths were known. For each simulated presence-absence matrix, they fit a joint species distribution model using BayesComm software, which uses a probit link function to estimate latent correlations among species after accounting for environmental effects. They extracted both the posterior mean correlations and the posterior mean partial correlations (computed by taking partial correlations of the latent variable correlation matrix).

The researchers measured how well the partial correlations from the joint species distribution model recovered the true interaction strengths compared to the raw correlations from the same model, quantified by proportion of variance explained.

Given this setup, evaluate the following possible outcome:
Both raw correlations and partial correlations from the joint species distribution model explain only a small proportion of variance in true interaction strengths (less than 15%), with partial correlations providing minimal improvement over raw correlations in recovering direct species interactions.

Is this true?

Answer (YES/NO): NO